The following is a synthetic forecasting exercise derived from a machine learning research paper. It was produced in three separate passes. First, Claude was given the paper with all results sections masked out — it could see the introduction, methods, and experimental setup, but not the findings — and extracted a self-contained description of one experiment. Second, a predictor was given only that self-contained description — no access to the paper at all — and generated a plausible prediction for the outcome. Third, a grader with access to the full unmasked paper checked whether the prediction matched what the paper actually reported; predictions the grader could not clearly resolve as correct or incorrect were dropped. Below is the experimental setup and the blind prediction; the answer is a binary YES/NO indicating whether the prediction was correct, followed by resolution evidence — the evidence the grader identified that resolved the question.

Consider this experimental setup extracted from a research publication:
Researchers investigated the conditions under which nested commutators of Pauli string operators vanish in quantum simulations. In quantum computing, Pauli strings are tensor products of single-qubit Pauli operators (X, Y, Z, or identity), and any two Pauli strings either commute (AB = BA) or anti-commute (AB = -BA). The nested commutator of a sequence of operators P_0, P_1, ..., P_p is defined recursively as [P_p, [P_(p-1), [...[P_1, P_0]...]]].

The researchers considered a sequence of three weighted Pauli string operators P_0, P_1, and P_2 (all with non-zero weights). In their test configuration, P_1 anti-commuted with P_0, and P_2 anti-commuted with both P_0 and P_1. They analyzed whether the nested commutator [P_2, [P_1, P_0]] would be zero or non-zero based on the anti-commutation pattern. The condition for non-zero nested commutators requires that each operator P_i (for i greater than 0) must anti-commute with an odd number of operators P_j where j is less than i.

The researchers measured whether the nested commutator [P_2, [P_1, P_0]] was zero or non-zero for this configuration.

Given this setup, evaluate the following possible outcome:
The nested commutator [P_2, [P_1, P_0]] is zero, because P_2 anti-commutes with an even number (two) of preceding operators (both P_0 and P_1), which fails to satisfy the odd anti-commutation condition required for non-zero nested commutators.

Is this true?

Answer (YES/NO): YES